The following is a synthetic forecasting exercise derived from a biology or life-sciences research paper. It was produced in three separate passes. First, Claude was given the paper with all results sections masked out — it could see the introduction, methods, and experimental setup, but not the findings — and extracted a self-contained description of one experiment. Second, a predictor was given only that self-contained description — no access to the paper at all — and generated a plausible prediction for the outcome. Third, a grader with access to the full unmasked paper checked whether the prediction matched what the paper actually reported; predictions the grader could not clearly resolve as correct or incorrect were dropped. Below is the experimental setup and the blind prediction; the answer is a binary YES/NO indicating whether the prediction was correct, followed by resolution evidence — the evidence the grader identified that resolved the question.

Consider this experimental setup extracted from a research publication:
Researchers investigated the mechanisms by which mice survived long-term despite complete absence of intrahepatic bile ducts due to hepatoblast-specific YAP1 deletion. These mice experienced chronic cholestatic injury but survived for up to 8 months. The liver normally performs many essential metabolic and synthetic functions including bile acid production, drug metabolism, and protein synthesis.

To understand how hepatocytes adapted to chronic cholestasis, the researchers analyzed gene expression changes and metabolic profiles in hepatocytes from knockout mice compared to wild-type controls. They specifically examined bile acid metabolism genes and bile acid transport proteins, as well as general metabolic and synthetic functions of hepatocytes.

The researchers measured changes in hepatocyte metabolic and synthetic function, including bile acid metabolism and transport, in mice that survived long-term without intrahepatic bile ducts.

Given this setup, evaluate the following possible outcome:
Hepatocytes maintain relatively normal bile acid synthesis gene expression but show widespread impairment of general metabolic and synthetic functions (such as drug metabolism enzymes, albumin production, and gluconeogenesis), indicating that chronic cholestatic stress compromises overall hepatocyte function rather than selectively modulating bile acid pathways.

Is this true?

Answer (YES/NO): NO